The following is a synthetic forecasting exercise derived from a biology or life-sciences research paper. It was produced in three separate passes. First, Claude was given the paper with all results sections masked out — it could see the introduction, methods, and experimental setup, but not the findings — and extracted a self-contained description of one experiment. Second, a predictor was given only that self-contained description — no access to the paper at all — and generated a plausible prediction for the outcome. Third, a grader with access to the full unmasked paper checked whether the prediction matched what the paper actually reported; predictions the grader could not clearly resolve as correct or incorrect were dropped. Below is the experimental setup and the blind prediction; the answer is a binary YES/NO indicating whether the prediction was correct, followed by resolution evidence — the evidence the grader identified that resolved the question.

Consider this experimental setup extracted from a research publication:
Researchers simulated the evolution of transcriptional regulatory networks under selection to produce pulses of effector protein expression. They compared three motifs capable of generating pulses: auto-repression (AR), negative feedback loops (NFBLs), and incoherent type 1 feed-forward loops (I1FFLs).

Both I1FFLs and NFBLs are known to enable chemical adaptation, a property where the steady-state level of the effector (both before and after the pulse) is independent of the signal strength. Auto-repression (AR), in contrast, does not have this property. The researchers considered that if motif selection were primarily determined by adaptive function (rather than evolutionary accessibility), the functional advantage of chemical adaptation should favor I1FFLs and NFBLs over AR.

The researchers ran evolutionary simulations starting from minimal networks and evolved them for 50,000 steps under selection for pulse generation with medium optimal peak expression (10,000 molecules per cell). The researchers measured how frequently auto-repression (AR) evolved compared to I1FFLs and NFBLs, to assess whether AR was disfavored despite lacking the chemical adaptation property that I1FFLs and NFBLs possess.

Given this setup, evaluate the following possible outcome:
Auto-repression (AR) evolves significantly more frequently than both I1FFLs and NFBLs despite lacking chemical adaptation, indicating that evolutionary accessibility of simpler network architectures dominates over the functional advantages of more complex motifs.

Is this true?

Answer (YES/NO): NO